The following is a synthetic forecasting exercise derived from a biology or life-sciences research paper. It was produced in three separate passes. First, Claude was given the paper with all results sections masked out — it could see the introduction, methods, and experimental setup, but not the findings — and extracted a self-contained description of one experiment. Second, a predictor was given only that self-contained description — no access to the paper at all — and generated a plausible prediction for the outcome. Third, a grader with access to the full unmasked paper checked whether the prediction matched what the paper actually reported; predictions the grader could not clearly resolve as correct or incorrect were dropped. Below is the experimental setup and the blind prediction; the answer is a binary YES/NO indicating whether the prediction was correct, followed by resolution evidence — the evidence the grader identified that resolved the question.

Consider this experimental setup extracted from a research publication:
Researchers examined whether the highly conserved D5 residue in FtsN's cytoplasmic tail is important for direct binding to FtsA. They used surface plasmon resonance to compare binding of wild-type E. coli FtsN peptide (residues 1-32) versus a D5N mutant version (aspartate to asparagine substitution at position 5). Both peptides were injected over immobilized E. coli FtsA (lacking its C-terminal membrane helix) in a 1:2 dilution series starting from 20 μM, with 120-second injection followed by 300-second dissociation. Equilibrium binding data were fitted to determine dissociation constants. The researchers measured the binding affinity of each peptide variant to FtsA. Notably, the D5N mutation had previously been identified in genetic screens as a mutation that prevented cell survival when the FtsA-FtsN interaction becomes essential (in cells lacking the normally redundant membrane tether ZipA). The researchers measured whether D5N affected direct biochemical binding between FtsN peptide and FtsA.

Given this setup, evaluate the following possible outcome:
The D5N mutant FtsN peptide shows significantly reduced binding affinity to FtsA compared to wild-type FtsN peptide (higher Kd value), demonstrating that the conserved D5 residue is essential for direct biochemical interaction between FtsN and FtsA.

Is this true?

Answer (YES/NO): NO